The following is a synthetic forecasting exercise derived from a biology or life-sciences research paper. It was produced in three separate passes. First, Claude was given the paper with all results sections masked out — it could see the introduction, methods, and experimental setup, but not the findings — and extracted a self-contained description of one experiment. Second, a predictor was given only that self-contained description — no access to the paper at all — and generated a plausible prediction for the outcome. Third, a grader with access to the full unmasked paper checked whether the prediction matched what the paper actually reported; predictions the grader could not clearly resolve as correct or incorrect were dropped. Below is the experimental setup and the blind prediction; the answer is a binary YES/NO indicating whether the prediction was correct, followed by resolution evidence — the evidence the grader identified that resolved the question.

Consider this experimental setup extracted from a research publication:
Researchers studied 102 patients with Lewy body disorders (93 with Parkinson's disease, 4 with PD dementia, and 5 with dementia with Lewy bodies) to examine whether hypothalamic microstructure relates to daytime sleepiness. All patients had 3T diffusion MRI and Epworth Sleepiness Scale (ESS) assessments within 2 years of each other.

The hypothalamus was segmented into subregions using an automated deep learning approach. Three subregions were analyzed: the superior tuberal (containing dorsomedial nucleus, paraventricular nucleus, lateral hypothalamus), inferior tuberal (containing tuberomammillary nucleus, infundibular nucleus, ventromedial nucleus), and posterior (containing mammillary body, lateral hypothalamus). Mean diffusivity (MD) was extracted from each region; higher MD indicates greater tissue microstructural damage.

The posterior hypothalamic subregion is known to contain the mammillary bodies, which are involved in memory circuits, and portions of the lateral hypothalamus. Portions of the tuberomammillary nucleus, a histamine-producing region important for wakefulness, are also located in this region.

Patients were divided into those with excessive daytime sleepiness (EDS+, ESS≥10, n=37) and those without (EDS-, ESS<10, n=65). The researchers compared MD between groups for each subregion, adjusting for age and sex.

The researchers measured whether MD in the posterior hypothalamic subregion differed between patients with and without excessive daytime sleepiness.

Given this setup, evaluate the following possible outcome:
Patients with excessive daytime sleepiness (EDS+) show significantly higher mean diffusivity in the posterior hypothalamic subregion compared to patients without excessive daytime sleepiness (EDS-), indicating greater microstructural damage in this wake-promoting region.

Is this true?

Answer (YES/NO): NO